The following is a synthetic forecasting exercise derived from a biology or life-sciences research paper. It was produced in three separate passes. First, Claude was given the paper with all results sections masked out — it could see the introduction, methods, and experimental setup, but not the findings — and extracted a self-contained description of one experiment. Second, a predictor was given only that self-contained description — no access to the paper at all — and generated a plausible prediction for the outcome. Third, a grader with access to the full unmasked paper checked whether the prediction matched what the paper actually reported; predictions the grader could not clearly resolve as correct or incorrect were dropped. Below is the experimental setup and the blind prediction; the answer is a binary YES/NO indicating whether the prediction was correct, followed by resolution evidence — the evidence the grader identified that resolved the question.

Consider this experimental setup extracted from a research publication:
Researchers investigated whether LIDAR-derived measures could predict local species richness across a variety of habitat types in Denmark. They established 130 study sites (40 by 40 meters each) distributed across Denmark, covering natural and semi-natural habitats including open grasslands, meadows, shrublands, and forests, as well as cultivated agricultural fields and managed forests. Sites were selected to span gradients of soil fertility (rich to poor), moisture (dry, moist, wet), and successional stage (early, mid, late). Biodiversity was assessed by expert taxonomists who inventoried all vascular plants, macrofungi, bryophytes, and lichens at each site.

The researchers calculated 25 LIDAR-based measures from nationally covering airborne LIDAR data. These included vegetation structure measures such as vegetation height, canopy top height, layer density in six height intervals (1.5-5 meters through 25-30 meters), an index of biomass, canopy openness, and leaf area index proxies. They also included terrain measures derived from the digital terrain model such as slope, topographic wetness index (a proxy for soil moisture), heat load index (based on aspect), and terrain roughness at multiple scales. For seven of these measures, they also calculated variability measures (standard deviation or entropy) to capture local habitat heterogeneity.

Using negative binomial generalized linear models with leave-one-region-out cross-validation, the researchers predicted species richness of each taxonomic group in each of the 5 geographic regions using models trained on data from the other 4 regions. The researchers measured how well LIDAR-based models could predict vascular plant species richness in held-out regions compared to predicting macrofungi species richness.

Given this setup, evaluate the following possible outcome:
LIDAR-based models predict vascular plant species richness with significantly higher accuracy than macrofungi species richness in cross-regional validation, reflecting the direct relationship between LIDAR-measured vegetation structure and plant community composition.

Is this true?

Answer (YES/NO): NO